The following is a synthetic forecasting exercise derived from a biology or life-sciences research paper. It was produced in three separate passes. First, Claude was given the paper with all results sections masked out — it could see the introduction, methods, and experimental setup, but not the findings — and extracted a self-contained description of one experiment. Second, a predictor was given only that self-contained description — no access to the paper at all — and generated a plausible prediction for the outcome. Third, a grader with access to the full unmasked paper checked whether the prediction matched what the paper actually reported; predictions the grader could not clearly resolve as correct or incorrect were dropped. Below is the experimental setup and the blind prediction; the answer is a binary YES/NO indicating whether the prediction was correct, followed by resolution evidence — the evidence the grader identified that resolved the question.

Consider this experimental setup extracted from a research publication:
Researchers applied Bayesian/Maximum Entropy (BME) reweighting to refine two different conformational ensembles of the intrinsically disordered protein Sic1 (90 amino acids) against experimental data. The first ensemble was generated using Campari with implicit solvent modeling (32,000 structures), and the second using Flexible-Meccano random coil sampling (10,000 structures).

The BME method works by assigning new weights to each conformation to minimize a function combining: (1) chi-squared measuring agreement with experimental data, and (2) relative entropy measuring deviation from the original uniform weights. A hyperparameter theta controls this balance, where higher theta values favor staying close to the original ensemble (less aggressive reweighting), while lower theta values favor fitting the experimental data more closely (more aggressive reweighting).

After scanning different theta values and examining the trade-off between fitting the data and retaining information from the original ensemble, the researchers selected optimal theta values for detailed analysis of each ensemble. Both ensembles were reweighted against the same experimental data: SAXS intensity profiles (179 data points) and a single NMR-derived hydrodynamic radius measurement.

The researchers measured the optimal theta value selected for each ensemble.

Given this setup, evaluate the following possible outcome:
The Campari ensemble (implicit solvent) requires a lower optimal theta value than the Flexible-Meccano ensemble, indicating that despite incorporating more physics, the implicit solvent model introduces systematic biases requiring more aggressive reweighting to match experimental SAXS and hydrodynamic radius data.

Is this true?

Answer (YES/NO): NO